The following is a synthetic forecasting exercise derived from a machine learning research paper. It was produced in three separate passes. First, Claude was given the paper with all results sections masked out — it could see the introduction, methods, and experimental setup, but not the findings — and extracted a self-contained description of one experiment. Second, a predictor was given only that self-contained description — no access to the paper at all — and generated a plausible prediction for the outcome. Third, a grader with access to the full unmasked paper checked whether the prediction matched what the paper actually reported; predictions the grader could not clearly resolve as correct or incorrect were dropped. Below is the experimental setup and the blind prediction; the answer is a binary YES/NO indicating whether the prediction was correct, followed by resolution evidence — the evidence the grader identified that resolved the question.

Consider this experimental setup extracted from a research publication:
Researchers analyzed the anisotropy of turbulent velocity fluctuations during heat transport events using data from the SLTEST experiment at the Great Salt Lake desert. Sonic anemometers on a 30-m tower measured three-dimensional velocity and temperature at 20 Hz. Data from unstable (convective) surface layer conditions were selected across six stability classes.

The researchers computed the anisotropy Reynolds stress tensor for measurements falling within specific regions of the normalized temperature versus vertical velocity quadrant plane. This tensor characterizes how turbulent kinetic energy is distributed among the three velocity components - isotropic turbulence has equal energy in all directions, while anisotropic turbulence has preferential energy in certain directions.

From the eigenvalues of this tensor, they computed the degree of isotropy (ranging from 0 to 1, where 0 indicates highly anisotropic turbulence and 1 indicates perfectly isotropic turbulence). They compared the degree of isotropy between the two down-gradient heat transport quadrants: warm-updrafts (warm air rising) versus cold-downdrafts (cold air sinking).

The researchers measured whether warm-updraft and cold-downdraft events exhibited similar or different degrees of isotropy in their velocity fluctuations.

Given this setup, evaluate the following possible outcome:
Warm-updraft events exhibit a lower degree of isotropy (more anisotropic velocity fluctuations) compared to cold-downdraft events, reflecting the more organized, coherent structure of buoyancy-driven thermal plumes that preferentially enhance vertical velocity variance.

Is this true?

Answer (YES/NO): NO